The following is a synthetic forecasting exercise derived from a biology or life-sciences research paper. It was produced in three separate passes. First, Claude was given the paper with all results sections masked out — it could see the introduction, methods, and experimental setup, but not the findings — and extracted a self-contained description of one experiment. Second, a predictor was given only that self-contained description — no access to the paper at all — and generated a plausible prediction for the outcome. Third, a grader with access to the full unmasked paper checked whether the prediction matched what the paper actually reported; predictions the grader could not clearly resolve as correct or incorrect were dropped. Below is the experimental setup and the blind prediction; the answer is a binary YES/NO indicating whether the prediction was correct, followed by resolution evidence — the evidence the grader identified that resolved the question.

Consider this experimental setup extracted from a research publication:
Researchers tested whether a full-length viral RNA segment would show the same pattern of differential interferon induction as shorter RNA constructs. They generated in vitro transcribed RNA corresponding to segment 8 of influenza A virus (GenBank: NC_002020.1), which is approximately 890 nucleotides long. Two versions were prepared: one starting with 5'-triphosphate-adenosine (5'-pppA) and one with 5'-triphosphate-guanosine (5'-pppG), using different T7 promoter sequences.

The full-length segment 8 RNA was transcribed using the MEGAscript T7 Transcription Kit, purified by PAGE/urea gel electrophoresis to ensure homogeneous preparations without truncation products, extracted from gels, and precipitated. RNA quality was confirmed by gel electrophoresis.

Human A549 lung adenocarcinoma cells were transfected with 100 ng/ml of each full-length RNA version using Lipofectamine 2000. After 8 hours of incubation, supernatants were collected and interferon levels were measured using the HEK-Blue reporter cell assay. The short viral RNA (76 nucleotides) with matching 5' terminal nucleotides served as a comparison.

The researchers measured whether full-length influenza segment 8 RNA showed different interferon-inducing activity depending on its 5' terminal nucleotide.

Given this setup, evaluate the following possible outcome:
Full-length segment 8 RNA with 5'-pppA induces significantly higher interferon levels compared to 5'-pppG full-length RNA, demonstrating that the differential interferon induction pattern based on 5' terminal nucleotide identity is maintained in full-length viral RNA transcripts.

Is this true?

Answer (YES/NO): NO